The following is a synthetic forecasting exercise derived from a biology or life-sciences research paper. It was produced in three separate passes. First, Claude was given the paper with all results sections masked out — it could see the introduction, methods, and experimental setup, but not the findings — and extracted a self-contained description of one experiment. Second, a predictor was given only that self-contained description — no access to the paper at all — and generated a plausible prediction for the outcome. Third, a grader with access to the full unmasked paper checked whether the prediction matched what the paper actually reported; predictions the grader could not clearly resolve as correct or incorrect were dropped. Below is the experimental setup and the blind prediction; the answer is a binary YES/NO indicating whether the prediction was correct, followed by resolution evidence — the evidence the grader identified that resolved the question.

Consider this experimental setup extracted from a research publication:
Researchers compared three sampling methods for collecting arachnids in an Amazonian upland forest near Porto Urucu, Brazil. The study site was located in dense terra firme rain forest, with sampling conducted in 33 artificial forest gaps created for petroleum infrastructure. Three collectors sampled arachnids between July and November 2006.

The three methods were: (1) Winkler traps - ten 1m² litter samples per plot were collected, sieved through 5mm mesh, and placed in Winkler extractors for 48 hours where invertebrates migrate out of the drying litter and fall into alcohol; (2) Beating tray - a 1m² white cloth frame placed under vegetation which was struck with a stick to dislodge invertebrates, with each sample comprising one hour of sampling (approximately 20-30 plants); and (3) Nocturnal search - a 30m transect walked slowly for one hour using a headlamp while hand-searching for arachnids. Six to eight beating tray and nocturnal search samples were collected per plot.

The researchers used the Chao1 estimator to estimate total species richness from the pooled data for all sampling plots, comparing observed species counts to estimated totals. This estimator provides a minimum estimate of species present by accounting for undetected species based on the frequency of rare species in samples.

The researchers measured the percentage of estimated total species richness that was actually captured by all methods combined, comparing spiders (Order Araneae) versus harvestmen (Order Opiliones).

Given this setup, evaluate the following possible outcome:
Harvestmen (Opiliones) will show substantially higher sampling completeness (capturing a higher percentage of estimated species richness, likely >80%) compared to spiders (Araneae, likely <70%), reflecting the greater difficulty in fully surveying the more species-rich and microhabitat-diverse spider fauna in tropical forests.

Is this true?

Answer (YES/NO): YES